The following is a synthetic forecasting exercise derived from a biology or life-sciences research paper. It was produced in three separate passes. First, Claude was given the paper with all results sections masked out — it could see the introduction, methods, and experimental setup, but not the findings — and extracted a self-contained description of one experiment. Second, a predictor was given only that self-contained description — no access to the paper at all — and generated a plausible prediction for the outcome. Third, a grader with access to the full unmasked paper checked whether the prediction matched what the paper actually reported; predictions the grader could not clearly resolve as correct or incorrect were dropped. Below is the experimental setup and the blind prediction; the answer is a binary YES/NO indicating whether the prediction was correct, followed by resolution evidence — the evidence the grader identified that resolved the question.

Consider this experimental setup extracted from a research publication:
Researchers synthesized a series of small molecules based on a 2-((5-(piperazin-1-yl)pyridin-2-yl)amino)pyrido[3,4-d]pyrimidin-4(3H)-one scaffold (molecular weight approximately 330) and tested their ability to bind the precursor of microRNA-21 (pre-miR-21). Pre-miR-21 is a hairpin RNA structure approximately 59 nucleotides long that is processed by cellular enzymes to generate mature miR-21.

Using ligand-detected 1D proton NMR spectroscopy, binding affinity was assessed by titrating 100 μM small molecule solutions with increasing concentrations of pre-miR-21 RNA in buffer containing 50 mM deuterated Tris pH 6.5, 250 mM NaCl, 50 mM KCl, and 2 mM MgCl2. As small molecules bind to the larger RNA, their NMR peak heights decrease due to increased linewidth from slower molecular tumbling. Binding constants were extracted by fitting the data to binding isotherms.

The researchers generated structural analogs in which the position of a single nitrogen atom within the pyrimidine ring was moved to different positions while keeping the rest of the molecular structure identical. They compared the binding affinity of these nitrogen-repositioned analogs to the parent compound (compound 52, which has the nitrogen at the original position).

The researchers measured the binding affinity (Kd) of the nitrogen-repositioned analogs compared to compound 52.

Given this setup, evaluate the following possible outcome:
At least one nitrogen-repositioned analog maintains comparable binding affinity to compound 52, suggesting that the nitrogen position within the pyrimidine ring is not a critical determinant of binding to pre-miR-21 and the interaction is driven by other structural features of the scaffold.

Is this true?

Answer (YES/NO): NO